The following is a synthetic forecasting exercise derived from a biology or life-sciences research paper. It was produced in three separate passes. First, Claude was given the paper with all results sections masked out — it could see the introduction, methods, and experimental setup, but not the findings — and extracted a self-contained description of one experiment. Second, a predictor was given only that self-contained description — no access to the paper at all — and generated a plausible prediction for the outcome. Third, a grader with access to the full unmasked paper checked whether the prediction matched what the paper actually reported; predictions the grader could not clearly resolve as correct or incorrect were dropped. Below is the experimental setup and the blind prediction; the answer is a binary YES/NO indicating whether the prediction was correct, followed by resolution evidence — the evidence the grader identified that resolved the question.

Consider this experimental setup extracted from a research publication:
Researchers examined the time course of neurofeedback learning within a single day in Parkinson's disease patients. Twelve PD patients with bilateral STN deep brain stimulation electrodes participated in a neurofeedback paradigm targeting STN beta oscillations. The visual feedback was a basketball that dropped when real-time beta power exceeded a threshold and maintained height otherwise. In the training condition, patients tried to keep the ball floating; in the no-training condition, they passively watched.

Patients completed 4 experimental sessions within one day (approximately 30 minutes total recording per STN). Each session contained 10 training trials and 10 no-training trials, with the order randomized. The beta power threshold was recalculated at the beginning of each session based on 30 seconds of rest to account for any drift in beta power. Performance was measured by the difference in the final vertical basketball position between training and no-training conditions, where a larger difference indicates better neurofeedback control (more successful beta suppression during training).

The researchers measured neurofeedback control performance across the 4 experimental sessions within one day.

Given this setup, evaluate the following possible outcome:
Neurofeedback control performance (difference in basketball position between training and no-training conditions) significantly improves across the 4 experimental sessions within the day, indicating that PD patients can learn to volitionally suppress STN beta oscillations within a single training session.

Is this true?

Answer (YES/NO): NO